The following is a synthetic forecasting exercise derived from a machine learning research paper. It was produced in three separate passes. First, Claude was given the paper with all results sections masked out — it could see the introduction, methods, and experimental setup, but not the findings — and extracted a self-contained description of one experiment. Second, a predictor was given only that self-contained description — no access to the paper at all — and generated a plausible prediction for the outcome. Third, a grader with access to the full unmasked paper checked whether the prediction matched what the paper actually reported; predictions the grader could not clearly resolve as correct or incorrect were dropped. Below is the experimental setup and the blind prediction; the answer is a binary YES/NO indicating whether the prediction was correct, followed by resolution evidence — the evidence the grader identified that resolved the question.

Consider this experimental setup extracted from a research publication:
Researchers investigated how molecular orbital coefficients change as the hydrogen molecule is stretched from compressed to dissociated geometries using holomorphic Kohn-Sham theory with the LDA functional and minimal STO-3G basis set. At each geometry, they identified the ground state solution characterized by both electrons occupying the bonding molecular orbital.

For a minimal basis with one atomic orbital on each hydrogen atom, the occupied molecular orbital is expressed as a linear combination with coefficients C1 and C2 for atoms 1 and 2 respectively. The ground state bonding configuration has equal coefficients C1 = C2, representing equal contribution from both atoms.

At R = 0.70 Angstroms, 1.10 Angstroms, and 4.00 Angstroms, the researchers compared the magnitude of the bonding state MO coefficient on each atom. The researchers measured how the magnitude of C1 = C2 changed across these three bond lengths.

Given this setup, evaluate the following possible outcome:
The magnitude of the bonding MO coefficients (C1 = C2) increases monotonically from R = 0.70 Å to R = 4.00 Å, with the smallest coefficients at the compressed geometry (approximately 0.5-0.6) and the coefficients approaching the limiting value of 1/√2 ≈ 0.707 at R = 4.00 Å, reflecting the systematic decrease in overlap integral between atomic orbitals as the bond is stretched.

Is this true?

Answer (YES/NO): YES